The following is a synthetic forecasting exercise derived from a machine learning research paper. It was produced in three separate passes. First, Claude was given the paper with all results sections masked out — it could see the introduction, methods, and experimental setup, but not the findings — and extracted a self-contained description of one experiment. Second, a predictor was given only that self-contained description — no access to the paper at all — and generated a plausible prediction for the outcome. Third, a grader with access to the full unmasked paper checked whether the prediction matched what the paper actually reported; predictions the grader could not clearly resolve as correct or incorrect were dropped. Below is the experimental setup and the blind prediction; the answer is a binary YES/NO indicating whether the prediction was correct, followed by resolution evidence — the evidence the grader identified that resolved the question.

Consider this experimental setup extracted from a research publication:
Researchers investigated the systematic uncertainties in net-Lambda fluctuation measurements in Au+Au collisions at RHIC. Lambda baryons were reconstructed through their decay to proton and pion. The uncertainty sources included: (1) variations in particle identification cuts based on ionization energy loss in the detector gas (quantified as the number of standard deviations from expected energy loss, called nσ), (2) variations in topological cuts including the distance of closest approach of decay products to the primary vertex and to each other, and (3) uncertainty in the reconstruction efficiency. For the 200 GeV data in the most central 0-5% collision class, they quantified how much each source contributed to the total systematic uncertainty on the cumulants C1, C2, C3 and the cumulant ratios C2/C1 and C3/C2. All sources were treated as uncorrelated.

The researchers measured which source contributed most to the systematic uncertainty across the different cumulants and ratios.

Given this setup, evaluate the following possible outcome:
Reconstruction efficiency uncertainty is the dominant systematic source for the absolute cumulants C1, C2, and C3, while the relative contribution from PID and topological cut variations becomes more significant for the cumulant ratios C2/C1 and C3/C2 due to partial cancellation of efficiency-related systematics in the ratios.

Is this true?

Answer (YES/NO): NO